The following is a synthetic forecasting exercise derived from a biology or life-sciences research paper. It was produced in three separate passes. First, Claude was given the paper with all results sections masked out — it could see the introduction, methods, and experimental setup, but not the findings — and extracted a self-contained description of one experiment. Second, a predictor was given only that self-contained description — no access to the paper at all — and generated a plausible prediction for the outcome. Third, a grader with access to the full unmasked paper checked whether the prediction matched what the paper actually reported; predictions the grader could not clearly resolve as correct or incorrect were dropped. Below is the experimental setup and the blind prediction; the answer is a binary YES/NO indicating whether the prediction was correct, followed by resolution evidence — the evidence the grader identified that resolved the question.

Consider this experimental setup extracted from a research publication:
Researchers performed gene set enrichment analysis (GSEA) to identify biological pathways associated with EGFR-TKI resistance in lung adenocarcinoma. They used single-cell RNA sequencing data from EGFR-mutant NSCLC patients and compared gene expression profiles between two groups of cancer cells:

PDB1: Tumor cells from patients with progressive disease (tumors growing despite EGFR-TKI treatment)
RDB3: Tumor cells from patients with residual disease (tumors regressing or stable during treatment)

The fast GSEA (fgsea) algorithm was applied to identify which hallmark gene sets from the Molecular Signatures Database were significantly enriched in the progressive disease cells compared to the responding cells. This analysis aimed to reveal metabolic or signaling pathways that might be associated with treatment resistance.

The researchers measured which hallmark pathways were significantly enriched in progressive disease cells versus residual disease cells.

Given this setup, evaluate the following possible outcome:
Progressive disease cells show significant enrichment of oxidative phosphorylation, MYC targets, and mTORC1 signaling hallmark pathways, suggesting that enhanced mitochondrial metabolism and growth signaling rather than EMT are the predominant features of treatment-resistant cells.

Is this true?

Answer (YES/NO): NO